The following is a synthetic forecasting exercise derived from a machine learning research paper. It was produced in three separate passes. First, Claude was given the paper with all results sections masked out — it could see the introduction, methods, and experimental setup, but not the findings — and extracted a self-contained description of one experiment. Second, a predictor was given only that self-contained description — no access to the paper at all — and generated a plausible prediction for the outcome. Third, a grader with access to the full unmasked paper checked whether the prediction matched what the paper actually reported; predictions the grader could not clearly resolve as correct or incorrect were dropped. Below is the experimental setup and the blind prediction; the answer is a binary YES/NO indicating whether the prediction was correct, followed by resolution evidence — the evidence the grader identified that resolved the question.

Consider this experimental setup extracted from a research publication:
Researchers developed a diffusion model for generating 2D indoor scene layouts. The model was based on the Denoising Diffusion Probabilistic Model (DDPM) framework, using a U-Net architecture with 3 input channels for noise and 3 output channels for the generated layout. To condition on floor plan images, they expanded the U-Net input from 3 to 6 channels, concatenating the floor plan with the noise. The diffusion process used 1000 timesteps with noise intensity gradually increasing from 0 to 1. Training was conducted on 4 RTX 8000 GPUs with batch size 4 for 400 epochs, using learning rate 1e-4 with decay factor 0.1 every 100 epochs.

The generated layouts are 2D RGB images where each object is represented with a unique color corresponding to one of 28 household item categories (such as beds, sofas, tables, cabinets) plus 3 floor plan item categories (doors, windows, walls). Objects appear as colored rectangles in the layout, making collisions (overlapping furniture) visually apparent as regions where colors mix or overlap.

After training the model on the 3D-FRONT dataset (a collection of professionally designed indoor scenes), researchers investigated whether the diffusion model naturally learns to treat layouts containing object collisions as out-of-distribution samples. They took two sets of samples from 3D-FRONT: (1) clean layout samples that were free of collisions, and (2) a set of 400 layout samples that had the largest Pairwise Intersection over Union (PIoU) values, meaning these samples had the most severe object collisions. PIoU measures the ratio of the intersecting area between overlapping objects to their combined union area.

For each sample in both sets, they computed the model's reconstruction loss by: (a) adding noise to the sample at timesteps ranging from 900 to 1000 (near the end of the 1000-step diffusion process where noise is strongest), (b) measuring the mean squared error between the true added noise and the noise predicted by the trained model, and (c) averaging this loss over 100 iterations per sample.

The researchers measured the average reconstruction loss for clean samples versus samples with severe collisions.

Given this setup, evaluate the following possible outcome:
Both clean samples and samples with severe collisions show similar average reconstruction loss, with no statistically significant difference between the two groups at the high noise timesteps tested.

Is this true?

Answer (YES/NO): NO